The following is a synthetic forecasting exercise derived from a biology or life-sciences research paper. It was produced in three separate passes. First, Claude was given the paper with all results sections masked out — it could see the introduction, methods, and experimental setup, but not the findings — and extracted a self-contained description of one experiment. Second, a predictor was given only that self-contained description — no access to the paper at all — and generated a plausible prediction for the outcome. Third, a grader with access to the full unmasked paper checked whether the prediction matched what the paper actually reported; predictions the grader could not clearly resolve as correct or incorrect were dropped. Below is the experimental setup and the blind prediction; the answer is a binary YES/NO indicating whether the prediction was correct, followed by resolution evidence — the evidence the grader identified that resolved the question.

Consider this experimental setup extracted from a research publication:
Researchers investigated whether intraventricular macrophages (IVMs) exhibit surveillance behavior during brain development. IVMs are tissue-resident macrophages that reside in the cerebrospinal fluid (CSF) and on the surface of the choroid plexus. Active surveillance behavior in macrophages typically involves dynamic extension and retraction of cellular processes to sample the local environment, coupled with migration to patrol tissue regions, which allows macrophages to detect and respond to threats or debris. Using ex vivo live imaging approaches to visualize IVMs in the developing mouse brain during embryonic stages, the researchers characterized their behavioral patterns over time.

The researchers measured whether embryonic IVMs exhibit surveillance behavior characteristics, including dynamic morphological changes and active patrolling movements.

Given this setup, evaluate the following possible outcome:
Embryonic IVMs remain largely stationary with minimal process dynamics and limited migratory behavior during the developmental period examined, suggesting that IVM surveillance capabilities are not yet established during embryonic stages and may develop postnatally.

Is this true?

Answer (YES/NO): NO